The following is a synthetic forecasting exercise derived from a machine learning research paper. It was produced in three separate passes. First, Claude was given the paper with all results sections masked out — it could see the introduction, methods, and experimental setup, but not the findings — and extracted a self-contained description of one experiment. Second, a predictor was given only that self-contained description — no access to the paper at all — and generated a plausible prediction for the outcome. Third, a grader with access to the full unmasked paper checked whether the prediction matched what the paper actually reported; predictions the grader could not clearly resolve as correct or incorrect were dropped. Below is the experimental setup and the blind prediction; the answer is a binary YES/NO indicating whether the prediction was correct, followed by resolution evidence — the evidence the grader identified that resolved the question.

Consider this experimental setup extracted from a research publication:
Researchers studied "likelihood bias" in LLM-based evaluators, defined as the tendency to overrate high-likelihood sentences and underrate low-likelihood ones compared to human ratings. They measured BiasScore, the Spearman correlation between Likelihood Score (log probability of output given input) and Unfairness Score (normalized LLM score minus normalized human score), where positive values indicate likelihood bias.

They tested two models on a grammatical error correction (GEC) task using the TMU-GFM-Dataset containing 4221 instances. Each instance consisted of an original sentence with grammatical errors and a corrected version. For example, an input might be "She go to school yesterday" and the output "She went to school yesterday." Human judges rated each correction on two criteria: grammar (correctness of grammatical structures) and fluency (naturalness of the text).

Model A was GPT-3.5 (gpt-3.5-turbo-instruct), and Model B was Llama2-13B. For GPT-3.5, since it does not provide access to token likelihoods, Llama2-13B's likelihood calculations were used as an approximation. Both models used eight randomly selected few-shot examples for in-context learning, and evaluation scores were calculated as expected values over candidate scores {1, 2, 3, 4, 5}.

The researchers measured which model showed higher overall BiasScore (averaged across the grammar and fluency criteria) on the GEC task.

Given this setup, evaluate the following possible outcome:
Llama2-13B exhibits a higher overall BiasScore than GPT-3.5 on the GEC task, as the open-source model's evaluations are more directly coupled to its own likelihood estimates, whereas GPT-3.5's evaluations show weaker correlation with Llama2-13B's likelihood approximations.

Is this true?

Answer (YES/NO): NO